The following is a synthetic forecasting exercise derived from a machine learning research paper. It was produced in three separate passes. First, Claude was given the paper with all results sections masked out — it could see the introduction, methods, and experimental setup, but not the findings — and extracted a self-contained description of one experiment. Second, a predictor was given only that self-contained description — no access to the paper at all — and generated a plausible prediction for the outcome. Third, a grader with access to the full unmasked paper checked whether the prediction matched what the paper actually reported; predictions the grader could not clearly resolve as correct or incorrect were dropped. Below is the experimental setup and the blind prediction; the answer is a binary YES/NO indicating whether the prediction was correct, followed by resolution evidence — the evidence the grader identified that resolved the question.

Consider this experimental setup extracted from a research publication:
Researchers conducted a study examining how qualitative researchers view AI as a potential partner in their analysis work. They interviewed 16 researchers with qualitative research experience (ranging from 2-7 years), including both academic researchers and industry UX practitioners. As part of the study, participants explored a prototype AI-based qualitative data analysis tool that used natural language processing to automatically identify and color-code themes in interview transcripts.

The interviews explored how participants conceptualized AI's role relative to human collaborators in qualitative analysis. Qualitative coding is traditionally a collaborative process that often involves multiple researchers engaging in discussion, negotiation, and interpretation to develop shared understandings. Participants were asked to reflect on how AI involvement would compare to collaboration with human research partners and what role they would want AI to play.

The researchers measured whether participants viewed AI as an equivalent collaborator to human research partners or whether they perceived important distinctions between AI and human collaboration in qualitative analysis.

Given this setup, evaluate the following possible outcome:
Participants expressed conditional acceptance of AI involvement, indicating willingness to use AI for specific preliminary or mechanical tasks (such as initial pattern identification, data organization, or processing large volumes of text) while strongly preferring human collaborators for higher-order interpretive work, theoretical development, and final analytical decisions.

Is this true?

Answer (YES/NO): YES